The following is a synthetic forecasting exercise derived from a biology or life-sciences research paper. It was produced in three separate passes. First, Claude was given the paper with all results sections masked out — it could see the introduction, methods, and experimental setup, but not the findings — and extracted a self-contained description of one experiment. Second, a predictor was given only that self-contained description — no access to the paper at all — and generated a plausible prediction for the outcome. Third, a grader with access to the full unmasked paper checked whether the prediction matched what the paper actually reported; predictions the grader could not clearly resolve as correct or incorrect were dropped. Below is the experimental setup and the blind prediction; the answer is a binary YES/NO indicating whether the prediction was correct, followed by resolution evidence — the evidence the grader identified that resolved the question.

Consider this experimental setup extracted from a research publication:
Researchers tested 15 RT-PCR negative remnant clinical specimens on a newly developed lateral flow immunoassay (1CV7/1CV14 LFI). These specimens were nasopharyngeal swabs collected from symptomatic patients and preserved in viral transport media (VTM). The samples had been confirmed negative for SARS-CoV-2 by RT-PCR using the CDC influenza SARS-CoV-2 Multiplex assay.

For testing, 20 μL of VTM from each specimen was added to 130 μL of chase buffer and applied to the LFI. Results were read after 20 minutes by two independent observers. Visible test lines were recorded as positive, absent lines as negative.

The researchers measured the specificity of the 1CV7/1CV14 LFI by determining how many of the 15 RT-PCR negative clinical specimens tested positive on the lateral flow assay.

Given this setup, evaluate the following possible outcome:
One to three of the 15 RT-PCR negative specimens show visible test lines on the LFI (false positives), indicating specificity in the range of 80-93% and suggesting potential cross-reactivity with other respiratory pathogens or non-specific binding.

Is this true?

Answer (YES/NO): NO